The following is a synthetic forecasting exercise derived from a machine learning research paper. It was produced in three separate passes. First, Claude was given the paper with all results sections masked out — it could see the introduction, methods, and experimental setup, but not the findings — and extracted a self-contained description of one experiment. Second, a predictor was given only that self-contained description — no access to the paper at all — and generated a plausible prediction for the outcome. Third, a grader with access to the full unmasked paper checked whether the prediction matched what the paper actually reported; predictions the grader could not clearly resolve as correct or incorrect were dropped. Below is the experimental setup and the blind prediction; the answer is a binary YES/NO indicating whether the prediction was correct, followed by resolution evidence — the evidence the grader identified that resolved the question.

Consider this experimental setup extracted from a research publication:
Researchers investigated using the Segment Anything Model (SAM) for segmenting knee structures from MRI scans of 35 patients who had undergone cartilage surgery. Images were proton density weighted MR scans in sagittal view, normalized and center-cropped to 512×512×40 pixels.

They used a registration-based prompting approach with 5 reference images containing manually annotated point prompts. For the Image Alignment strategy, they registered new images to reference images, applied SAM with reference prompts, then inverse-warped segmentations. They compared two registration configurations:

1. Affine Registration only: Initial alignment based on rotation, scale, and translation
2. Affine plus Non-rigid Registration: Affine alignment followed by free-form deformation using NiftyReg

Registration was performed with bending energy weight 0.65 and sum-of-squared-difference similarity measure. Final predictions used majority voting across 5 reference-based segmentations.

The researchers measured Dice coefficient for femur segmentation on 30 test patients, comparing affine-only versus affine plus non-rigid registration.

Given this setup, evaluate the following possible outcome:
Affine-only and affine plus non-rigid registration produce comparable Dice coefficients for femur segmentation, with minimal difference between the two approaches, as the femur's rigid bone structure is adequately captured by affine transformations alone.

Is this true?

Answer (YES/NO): NO